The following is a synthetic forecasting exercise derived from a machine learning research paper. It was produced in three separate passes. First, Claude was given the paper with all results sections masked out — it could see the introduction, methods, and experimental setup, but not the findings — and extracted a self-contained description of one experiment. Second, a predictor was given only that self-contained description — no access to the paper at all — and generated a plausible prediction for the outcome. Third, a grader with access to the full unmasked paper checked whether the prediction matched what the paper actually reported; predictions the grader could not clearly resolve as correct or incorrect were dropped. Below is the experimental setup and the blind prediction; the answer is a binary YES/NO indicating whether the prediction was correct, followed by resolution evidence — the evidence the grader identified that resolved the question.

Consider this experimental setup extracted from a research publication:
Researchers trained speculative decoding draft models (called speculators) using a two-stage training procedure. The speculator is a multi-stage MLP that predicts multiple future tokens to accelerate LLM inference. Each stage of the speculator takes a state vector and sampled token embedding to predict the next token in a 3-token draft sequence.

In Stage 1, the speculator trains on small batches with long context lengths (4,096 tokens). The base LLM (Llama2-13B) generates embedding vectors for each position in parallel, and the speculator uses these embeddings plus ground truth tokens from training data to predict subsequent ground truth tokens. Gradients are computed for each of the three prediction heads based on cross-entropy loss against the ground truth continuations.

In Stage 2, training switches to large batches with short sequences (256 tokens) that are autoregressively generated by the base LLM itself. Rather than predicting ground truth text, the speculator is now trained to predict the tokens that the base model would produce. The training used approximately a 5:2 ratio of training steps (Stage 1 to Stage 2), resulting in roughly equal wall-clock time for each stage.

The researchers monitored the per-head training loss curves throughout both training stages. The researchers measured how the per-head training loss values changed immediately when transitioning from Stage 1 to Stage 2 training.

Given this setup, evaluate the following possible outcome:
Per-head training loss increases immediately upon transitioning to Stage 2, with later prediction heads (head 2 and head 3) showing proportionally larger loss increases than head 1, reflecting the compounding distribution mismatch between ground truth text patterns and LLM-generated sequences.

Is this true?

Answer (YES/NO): NO